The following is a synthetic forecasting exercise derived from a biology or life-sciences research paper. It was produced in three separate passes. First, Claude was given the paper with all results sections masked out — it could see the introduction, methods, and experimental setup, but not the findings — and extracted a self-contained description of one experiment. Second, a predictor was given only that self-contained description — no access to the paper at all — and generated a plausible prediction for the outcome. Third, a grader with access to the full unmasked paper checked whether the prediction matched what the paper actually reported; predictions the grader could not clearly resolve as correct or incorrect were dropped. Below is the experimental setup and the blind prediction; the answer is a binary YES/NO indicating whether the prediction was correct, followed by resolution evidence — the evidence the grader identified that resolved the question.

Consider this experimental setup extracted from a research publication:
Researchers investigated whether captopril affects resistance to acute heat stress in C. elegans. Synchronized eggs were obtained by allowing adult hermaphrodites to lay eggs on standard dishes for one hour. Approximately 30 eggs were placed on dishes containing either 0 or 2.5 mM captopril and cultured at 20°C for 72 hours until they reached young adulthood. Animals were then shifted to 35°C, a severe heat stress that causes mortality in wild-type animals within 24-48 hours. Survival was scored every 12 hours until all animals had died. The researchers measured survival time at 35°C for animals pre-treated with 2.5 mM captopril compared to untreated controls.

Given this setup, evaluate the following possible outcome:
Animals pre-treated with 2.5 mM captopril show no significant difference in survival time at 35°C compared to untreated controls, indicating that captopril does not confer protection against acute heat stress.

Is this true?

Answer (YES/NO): NO